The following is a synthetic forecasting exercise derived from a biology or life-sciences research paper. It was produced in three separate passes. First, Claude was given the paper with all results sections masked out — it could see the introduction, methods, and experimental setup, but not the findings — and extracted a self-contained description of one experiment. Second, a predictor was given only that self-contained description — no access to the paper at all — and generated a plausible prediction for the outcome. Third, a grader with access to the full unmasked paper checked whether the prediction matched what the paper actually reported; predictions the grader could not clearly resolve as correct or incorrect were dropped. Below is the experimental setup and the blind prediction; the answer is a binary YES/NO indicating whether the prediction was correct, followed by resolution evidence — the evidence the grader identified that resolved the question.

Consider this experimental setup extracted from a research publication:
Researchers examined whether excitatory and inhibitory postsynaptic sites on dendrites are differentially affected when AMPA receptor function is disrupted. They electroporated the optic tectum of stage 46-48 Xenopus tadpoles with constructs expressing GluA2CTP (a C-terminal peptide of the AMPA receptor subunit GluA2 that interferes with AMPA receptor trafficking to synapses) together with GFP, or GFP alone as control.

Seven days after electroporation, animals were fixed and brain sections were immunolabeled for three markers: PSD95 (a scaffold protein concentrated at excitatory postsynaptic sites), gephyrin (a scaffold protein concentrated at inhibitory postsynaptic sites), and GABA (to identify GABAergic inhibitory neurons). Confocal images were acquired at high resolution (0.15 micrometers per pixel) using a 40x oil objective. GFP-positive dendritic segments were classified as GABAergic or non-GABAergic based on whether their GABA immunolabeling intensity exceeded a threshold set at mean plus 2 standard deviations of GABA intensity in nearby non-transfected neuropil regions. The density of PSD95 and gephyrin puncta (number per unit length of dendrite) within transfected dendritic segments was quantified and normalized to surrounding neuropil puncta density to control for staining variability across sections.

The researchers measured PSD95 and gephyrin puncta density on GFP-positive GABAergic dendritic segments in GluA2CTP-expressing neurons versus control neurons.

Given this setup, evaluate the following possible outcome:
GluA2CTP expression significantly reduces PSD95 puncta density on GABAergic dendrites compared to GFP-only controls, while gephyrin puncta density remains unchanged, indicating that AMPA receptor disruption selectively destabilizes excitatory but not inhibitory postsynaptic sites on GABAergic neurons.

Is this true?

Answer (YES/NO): NO